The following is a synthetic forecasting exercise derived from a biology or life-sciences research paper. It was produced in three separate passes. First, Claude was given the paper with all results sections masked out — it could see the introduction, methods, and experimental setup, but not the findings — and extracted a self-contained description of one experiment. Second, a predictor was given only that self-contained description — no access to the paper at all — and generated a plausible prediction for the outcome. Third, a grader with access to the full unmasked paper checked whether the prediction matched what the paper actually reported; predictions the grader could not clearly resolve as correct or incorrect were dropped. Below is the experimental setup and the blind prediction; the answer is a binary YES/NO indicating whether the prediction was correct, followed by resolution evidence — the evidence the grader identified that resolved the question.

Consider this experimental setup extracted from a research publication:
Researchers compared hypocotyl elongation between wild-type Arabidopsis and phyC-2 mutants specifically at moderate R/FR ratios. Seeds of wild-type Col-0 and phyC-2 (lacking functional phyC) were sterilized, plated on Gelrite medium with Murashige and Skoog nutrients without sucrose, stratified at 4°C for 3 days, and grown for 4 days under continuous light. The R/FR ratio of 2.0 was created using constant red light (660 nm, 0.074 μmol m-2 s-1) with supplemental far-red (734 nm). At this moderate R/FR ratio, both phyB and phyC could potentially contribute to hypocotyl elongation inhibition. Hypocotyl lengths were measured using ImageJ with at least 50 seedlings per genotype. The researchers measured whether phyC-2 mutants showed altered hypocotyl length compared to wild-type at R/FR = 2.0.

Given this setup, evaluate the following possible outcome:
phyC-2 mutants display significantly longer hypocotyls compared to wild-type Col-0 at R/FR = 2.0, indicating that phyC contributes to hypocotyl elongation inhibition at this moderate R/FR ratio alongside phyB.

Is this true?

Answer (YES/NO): NO